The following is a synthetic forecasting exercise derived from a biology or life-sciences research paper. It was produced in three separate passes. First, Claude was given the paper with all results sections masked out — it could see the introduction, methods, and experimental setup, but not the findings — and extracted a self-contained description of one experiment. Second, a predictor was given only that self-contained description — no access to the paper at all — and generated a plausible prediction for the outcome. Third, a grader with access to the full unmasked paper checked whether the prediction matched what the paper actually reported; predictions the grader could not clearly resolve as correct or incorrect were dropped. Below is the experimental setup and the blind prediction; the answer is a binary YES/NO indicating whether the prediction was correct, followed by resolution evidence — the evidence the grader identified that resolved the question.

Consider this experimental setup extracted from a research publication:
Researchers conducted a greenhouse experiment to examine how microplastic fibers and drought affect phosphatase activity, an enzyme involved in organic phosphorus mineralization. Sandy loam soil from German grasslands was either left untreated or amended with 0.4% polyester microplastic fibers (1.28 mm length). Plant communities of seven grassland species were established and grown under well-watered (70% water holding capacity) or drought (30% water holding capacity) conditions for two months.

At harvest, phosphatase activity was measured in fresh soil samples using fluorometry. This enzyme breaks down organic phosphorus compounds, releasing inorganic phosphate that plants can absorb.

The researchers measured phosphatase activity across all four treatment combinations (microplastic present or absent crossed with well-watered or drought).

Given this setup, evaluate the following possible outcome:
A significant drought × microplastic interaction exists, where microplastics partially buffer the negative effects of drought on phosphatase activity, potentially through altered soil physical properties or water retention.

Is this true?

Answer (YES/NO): NO